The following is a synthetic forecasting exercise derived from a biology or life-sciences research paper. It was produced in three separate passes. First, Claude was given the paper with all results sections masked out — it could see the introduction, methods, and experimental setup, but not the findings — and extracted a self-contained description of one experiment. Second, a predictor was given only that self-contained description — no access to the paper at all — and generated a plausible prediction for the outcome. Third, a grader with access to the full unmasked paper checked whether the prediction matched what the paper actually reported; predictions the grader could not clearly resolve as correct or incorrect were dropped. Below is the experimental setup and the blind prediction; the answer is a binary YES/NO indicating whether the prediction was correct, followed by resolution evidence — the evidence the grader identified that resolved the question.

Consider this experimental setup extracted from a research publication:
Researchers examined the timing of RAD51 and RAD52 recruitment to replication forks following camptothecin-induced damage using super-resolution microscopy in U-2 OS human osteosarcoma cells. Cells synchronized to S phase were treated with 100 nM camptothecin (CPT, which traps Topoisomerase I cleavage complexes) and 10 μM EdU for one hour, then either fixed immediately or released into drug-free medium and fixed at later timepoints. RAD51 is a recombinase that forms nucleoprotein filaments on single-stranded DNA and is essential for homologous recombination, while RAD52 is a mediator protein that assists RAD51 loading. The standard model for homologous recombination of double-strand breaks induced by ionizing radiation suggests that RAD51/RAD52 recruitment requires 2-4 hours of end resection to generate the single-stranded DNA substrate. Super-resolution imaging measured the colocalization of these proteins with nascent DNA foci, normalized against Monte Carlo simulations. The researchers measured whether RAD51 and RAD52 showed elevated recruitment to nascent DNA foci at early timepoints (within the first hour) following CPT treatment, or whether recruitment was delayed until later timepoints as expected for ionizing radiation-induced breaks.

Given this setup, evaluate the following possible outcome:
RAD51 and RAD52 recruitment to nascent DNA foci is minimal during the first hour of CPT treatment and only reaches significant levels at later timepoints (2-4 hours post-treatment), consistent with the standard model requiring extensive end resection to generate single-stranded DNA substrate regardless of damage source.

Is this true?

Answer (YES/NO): NO